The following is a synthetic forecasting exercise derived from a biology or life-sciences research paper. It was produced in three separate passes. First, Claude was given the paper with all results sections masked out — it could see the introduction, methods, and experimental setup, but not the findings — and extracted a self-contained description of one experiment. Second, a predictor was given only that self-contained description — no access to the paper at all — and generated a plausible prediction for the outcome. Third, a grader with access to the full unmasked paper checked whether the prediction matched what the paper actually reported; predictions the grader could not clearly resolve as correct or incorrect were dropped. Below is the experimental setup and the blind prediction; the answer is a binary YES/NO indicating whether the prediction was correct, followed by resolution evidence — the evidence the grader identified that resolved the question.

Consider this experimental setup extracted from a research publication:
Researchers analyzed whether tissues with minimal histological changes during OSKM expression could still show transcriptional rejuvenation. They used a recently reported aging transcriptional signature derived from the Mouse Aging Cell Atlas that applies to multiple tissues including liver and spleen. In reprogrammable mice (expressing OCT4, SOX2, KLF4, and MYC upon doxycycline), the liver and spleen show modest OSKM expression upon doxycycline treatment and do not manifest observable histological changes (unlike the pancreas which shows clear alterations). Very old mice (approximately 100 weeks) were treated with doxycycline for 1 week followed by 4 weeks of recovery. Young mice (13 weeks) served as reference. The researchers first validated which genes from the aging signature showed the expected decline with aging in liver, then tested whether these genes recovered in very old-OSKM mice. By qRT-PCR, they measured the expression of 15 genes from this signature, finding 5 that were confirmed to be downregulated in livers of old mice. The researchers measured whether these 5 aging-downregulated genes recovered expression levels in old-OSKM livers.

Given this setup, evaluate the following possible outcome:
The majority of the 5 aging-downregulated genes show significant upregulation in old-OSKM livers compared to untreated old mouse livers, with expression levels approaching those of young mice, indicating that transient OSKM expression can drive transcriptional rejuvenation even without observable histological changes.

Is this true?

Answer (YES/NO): YES